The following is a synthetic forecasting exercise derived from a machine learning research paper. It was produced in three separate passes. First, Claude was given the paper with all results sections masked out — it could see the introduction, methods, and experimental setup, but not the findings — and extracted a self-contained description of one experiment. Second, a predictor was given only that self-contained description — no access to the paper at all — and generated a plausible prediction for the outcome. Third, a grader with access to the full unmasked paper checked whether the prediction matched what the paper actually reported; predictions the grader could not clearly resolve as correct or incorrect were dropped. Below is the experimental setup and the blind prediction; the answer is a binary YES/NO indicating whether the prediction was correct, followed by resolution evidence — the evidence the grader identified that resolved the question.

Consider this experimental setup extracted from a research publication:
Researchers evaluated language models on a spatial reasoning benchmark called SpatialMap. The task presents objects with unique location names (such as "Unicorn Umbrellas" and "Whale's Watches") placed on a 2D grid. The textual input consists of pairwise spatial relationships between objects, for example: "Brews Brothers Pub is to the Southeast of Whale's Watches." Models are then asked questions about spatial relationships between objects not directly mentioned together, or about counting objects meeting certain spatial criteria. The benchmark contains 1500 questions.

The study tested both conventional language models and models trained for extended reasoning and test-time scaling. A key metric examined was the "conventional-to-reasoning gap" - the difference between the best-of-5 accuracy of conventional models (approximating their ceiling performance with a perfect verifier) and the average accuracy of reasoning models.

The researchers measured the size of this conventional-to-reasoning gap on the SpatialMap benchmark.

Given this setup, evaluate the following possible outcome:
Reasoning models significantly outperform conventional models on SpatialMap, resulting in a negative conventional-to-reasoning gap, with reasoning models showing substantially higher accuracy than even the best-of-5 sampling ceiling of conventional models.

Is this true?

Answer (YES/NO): NO